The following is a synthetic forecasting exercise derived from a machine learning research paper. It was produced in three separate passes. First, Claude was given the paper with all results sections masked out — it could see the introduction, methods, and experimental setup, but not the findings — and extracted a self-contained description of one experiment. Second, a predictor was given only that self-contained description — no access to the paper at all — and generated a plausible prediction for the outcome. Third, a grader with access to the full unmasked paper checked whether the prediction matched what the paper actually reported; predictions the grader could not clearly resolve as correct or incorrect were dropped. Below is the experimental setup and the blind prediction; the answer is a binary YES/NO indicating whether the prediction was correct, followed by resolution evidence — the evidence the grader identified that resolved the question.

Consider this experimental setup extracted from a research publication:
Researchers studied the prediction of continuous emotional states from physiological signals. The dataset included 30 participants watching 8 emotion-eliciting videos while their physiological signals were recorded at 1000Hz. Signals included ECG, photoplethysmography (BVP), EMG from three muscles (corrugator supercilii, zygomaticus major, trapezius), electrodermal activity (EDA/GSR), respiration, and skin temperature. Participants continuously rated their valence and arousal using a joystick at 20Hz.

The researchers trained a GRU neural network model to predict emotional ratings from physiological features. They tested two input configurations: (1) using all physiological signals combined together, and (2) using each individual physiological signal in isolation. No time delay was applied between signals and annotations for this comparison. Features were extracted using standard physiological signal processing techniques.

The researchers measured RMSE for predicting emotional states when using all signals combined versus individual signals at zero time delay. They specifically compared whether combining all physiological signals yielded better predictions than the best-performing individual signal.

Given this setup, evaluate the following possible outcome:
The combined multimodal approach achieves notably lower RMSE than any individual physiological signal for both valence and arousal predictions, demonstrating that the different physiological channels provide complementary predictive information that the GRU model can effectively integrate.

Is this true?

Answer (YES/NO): NO